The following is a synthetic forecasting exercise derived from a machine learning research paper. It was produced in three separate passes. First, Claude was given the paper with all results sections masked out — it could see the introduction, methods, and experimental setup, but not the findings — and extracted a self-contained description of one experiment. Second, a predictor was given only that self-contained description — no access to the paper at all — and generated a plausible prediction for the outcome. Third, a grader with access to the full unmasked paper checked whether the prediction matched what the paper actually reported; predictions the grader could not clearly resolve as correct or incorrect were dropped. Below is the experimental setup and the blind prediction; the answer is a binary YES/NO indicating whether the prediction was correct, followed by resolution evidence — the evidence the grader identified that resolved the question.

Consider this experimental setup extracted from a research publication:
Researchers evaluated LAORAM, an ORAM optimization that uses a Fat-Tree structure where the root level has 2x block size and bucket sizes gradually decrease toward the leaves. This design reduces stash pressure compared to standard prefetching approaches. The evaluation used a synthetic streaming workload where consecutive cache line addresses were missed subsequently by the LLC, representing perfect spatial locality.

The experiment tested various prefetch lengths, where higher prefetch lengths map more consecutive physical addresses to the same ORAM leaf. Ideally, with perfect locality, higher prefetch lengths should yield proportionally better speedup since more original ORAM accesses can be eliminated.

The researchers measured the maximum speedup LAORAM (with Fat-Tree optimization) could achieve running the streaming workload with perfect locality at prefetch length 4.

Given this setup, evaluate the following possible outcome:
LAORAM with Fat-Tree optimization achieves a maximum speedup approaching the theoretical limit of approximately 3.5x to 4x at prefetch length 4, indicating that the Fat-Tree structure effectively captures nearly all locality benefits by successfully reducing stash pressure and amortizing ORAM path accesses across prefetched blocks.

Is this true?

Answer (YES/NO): NO